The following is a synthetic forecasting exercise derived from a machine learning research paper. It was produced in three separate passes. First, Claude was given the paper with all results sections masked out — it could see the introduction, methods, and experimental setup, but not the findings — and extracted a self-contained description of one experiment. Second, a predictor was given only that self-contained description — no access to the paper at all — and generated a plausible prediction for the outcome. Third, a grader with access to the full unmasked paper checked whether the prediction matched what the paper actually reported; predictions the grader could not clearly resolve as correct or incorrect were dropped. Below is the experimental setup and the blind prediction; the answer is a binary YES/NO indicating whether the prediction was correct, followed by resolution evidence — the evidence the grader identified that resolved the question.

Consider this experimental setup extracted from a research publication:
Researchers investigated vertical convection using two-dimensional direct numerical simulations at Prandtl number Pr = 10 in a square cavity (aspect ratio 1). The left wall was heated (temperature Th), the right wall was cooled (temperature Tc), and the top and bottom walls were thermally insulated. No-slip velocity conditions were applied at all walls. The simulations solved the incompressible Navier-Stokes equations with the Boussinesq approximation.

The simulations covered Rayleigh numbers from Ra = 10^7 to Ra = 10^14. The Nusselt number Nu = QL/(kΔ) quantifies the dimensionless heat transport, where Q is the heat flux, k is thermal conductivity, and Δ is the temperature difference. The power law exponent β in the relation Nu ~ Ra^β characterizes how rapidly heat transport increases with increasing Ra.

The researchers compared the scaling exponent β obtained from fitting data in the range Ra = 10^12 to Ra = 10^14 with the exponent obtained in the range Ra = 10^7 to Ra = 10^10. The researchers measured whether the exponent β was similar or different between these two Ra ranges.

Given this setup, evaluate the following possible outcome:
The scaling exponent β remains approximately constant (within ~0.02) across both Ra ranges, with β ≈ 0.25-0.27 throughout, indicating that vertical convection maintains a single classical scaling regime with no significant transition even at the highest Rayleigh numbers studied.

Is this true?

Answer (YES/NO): NO